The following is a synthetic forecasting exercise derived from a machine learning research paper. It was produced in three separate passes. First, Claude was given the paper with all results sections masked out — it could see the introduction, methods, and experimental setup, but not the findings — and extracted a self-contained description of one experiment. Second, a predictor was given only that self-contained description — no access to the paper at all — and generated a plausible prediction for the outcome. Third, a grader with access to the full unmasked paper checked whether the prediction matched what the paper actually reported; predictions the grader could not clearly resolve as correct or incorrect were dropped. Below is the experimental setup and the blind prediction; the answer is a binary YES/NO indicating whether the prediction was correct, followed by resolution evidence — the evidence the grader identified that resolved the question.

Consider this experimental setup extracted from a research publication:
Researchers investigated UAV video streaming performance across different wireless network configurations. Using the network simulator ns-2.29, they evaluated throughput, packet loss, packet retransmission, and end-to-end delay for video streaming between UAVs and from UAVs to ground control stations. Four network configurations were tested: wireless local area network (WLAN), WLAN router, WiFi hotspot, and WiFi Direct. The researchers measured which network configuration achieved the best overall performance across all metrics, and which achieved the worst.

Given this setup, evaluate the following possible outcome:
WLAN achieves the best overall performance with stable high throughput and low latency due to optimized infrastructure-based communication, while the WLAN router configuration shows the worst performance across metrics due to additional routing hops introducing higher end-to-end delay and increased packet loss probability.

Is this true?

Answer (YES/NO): NO